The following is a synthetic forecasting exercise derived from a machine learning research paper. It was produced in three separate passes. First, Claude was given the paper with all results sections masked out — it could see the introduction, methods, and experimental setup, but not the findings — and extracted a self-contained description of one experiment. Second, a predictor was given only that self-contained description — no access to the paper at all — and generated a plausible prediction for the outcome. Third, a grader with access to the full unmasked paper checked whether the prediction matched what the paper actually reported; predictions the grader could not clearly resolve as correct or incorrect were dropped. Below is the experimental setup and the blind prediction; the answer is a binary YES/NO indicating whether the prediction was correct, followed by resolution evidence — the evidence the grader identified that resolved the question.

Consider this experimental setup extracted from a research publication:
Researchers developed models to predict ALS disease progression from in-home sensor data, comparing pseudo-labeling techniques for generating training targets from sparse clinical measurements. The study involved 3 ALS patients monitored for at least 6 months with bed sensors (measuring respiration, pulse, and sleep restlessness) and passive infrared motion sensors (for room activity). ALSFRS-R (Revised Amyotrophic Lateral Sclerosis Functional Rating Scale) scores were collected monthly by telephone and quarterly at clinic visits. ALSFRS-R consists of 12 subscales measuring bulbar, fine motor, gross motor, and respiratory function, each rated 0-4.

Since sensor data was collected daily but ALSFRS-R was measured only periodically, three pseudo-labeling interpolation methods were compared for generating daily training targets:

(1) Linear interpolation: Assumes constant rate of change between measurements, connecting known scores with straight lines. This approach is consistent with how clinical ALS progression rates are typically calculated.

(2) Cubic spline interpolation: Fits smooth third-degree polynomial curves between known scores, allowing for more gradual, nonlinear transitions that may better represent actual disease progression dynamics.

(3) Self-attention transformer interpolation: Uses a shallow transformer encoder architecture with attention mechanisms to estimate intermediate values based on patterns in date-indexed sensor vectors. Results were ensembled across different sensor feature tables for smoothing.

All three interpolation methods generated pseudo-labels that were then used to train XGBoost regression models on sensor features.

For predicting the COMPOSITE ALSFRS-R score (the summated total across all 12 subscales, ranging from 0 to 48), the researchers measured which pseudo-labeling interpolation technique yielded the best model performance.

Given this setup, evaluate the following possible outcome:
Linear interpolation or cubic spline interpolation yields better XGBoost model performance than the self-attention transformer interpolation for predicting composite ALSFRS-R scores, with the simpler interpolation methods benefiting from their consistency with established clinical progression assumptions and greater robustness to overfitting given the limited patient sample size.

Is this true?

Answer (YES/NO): YES